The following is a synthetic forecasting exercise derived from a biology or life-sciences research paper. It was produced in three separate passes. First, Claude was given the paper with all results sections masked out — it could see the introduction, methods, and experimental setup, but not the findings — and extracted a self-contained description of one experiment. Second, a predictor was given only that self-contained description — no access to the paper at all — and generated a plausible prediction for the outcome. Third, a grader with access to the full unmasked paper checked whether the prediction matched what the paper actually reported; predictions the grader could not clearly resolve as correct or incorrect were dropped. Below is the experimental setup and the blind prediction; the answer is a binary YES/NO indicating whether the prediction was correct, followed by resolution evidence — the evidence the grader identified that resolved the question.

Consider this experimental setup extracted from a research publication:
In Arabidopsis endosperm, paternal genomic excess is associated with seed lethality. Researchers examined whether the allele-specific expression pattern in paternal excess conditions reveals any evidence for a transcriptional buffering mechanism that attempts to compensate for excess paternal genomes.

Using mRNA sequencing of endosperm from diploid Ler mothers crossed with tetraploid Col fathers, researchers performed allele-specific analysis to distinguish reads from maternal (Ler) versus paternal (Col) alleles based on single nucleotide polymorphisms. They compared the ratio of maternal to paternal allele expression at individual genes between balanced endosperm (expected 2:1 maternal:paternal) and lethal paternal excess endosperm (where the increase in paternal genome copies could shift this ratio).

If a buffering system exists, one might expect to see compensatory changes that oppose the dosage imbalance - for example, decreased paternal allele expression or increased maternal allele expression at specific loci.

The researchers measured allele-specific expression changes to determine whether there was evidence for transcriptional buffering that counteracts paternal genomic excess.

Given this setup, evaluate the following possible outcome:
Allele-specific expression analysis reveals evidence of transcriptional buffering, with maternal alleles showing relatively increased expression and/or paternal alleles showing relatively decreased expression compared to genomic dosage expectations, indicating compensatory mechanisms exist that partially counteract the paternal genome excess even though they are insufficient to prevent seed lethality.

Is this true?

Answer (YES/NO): YES